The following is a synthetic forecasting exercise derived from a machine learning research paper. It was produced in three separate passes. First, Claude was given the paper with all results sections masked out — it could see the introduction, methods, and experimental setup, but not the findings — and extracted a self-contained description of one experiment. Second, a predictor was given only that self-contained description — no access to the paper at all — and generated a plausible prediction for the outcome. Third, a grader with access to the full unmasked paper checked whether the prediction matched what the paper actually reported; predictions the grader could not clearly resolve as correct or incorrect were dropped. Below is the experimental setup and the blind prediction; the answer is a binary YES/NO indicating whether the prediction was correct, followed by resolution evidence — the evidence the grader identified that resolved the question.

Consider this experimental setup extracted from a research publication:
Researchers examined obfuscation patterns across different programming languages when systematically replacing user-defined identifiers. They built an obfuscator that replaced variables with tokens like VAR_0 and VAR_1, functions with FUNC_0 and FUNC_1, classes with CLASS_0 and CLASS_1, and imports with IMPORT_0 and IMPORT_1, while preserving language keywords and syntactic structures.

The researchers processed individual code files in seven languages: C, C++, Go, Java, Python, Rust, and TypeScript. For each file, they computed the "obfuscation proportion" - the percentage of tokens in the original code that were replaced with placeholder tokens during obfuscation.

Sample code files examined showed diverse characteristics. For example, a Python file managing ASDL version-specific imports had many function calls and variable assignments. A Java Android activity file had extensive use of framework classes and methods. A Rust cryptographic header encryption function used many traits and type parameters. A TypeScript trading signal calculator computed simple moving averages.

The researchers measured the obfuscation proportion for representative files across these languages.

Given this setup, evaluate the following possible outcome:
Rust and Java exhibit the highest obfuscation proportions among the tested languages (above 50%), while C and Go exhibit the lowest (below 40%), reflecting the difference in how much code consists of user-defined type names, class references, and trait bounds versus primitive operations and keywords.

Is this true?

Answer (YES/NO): NO